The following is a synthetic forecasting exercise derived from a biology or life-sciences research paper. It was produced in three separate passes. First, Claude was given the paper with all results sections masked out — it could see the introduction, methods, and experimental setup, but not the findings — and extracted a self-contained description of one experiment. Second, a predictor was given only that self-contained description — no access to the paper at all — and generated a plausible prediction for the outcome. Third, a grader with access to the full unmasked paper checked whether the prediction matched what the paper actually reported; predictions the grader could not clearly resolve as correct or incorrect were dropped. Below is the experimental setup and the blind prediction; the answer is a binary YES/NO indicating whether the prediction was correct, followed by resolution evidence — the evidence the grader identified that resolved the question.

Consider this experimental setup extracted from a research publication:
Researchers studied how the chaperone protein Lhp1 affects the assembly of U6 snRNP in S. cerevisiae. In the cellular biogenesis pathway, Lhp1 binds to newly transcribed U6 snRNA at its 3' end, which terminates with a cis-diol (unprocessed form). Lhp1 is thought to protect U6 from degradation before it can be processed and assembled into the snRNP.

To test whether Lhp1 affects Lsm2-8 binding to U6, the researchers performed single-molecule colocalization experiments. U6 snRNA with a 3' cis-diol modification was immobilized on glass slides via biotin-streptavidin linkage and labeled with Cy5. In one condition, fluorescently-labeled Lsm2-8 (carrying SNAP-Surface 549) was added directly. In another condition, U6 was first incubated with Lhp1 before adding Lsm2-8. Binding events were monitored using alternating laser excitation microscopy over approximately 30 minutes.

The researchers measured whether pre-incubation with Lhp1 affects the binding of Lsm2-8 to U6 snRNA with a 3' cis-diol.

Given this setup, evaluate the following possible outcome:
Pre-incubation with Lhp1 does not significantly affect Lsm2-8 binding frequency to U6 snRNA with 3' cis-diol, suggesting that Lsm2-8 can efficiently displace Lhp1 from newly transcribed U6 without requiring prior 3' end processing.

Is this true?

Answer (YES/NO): NO